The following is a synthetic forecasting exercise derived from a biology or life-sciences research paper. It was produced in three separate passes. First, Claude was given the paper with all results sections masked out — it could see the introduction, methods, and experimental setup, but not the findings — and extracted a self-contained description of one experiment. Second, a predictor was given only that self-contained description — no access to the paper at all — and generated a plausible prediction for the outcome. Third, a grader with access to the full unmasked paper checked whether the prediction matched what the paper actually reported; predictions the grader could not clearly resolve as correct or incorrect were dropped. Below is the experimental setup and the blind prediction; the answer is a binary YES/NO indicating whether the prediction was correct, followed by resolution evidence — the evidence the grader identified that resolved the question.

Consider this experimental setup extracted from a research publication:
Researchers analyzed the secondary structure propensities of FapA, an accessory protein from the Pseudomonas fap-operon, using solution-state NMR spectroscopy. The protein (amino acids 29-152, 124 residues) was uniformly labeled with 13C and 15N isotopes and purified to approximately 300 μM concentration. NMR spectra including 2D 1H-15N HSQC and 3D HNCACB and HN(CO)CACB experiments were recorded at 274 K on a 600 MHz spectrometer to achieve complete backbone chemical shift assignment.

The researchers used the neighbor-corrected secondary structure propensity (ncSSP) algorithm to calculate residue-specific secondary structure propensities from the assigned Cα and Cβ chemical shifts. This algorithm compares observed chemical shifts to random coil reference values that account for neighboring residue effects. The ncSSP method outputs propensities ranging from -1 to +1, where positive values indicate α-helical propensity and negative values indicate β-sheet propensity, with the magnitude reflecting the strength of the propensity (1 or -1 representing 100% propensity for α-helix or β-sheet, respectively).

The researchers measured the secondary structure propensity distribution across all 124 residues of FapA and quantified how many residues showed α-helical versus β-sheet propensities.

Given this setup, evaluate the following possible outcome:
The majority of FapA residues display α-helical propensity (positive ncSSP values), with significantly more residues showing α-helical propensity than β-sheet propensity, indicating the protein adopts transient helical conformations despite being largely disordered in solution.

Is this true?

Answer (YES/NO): YES